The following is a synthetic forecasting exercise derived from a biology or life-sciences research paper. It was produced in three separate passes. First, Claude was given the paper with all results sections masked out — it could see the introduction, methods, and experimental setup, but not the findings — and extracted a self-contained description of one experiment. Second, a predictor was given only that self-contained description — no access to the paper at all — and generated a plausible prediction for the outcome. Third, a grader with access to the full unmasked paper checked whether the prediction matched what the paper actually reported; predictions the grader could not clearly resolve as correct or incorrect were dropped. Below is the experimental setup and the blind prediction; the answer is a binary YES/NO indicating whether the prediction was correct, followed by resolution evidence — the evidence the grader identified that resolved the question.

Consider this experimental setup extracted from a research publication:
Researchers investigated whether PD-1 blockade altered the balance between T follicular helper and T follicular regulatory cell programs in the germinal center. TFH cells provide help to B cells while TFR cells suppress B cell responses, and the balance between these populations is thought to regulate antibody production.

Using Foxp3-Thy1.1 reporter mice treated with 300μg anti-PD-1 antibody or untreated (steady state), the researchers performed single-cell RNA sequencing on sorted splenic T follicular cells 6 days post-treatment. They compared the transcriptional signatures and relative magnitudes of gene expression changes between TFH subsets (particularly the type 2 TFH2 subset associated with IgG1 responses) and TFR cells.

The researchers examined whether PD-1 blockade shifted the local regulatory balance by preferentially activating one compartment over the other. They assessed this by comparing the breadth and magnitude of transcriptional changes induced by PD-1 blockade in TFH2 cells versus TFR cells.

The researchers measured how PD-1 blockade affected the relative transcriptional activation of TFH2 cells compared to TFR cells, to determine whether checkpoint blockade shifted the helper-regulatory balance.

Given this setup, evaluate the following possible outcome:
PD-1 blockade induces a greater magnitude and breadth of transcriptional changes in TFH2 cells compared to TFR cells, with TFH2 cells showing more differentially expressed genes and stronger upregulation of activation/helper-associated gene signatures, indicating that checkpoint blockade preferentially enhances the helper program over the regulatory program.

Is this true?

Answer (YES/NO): YES